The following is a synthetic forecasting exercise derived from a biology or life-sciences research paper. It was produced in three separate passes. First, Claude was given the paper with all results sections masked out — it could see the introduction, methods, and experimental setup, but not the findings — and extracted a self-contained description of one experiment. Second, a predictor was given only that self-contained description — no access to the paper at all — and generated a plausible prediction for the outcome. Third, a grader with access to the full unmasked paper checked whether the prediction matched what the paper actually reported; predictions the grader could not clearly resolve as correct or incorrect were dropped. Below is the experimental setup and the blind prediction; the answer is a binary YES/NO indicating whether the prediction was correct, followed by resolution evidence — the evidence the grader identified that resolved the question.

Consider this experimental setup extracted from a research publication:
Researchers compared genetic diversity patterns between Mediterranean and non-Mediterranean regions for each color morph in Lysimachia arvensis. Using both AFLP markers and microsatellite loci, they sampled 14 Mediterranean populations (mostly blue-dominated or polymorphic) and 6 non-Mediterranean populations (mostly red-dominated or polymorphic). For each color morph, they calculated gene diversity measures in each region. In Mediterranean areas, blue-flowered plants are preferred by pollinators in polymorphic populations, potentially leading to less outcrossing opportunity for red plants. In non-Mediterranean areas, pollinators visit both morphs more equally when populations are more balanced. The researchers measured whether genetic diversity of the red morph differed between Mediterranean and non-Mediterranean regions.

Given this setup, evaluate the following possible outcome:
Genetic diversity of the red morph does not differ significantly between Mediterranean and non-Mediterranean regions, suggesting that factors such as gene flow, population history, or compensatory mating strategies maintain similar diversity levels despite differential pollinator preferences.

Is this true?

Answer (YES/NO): YES